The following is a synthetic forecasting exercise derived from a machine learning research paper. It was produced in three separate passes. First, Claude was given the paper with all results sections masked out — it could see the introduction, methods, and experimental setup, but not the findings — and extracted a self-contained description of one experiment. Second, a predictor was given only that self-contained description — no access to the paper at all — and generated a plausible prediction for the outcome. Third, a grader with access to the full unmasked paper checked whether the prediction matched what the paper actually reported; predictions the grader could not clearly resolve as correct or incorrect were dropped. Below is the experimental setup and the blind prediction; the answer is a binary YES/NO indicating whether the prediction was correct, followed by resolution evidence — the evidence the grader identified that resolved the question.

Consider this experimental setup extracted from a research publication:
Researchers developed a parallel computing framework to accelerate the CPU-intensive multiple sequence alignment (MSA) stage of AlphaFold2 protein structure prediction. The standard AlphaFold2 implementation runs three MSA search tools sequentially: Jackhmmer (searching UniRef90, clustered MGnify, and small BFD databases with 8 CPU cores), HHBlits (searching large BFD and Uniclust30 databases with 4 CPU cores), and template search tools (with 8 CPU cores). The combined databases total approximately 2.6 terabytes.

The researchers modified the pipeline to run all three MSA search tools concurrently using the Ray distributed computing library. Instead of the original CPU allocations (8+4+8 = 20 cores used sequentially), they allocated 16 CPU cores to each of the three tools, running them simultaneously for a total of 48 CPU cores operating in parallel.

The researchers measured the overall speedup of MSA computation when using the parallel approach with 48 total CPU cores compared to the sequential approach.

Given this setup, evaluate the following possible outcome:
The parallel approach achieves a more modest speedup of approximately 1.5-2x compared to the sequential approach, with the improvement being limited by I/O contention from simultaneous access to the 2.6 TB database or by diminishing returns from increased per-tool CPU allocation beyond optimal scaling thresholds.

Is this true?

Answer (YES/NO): YES